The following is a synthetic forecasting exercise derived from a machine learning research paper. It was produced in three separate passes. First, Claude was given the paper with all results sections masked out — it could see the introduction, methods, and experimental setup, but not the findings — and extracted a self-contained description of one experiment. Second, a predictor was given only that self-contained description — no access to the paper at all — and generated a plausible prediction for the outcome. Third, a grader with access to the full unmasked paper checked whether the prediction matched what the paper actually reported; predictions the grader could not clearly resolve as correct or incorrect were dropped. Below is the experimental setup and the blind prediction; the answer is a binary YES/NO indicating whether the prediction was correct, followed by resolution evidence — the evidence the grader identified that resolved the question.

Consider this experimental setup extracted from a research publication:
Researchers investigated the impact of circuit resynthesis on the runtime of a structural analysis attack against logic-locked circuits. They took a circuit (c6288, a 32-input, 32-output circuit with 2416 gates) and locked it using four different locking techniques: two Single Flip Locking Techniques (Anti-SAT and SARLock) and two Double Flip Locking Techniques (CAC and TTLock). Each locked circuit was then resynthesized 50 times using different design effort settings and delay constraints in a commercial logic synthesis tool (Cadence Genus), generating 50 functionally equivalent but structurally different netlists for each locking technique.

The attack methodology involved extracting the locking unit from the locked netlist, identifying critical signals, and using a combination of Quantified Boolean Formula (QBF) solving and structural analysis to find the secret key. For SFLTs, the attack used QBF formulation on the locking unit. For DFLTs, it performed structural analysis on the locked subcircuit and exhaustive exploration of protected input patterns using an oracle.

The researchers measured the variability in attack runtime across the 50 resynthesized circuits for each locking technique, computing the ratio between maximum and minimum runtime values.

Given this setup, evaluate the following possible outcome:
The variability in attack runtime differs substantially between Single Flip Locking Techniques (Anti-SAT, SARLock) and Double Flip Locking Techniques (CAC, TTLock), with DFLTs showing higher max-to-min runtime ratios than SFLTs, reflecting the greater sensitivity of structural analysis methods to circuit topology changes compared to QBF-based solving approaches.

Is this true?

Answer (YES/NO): YES